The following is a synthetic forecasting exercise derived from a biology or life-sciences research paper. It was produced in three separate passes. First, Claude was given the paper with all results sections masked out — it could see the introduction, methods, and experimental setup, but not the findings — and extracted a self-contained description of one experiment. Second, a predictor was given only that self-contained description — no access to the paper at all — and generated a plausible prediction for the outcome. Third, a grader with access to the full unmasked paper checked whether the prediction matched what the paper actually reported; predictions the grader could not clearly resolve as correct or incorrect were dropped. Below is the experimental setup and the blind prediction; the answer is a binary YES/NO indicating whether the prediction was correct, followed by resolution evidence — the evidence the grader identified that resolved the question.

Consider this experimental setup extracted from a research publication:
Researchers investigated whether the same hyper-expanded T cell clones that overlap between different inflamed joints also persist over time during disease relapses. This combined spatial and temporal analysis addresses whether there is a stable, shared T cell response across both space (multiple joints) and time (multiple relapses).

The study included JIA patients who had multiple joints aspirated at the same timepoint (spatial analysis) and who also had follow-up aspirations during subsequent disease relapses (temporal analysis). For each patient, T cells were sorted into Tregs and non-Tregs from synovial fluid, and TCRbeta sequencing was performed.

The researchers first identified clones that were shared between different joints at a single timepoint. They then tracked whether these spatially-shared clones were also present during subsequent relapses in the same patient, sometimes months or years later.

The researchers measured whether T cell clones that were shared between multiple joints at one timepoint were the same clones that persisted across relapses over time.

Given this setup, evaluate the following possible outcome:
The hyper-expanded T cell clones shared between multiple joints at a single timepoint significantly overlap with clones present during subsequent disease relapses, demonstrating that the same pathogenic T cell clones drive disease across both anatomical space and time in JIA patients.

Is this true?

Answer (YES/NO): YES